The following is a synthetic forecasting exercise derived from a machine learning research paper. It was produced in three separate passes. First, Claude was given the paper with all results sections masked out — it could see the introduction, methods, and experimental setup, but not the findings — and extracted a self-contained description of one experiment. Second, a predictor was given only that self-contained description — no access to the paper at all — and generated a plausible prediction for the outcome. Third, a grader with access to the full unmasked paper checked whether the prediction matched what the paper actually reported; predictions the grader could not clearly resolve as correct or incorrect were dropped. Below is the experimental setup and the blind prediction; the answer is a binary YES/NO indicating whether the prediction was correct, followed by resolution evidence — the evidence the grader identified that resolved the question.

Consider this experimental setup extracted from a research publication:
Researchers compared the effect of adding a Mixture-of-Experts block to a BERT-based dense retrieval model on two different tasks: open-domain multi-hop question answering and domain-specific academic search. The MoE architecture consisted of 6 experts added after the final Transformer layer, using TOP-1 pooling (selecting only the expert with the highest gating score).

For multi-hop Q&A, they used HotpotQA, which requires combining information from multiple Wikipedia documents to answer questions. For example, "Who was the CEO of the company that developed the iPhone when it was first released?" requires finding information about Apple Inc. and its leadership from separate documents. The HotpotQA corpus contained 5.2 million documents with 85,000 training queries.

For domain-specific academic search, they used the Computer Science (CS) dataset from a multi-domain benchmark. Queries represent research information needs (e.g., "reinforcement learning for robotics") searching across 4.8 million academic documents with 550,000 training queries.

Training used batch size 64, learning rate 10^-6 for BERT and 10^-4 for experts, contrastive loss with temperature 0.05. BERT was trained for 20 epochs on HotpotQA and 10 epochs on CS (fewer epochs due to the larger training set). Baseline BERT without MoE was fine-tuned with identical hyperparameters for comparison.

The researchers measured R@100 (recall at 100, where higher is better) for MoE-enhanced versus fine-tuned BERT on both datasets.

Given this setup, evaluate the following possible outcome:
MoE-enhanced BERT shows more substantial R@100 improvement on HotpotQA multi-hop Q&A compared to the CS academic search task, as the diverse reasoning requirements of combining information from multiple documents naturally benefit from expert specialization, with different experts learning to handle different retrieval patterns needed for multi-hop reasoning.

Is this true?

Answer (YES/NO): NO